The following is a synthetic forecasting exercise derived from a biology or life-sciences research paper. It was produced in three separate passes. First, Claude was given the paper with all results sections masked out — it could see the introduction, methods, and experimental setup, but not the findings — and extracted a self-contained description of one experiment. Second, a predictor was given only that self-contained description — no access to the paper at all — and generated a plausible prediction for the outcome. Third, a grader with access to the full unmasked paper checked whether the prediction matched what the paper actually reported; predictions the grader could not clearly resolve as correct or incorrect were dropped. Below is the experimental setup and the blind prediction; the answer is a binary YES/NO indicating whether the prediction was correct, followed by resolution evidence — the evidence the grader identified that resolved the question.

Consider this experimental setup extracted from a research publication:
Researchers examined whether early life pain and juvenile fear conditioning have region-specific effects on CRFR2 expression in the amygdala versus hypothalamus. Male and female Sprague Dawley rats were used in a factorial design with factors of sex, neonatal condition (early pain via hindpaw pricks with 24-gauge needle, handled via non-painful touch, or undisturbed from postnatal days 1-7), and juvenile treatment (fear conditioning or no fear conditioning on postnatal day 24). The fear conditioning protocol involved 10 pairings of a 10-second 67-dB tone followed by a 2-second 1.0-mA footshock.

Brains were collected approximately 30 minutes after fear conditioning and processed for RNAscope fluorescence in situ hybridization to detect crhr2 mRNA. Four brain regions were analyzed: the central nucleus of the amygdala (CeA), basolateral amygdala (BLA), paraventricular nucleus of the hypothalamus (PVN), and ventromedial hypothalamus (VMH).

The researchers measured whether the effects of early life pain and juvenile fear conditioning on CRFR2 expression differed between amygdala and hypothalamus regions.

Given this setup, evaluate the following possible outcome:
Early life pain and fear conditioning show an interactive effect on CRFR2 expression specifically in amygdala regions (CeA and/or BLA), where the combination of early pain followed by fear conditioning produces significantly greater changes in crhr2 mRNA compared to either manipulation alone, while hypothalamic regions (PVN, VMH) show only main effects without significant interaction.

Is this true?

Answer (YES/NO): NO